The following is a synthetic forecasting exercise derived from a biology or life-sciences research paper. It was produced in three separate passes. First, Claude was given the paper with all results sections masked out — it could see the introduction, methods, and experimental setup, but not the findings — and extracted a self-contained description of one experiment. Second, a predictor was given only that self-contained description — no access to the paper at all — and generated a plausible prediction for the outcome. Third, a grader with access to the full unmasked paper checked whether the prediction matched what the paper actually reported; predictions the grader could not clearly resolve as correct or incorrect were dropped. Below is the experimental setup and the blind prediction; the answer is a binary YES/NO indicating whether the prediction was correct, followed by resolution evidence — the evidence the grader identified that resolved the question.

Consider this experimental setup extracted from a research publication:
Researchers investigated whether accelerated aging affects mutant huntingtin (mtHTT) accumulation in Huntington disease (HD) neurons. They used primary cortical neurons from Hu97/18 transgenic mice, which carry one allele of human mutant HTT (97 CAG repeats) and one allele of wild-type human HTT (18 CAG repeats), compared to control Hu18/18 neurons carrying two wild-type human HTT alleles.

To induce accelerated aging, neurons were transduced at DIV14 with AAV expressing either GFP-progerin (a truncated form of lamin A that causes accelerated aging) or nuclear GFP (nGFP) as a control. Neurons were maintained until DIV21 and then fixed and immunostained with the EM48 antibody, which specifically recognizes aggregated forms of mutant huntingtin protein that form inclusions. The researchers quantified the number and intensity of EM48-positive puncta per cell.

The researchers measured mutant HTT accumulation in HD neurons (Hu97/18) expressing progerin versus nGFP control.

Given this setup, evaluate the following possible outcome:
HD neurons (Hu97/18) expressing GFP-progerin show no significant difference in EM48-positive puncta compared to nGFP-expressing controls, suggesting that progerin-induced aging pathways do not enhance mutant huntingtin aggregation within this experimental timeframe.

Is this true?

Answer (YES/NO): NO